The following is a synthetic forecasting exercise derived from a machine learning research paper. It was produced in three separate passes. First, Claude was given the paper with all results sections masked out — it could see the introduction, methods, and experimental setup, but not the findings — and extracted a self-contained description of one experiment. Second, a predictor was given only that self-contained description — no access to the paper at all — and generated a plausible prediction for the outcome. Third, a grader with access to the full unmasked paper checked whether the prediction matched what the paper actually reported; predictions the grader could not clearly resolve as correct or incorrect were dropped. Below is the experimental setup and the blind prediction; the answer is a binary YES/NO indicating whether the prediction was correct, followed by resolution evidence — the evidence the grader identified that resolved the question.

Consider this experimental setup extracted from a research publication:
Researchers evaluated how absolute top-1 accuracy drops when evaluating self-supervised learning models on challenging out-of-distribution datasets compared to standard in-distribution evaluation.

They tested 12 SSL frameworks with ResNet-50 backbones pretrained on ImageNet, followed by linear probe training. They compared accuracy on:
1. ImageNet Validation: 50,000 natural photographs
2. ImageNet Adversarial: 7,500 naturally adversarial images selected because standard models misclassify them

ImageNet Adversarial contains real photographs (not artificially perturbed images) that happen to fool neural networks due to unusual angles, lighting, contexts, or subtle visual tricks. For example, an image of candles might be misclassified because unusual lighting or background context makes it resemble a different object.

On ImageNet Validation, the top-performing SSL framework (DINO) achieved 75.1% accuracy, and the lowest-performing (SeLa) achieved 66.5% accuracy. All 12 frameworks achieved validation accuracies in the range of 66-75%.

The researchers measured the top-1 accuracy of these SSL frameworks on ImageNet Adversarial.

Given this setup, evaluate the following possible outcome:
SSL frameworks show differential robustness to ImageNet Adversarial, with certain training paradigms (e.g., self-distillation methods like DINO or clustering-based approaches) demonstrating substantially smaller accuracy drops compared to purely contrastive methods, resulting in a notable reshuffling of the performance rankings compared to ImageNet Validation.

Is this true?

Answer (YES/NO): NO